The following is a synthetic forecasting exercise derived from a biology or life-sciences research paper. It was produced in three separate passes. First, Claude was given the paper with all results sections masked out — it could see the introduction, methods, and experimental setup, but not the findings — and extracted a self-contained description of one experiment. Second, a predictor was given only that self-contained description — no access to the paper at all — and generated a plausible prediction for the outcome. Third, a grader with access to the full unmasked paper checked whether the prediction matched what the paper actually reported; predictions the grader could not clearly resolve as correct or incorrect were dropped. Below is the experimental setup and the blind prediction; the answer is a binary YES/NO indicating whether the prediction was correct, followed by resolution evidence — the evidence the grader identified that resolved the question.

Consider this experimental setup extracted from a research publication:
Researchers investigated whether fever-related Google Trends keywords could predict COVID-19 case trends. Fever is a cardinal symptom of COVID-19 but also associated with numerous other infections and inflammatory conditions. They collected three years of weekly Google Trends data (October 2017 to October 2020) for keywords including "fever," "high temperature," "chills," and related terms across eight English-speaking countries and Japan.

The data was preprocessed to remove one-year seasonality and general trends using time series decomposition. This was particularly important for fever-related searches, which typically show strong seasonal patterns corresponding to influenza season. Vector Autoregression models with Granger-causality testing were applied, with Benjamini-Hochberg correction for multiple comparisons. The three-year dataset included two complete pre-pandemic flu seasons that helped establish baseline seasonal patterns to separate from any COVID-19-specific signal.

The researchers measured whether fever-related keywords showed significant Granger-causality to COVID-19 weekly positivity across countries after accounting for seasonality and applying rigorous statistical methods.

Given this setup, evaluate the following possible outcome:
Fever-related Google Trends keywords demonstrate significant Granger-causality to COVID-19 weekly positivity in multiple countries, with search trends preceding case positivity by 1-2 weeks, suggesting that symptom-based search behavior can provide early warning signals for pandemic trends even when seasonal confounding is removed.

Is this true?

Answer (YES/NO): NO